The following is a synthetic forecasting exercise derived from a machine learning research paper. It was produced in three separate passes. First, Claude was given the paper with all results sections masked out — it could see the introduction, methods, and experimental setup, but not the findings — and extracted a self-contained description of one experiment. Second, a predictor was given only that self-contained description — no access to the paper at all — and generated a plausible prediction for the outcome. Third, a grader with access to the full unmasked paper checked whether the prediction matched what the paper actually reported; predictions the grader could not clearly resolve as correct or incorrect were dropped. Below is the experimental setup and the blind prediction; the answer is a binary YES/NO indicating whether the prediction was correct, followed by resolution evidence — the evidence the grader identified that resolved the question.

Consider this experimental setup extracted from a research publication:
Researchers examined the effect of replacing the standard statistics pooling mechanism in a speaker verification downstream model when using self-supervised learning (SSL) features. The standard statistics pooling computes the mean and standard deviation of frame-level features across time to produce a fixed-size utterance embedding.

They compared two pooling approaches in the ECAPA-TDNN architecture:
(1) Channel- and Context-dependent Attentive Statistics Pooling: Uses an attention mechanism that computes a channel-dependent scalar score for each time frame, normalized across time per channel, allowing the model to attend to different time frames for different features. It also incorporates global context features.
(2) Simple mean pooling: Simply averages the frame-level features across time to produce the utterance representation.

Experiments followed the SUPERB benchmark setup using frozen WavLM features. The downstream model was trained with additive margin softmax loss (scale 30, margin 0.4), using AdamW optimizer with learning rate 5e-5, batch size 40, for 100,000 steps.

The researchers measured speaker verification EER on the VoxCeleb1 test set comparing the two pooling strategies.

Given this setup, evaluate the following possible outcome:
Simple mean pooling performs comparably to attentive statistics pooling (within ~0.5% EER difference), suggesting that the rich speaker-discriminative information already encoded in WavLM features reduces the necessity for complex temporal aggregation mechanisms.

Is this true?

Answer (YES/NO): NO